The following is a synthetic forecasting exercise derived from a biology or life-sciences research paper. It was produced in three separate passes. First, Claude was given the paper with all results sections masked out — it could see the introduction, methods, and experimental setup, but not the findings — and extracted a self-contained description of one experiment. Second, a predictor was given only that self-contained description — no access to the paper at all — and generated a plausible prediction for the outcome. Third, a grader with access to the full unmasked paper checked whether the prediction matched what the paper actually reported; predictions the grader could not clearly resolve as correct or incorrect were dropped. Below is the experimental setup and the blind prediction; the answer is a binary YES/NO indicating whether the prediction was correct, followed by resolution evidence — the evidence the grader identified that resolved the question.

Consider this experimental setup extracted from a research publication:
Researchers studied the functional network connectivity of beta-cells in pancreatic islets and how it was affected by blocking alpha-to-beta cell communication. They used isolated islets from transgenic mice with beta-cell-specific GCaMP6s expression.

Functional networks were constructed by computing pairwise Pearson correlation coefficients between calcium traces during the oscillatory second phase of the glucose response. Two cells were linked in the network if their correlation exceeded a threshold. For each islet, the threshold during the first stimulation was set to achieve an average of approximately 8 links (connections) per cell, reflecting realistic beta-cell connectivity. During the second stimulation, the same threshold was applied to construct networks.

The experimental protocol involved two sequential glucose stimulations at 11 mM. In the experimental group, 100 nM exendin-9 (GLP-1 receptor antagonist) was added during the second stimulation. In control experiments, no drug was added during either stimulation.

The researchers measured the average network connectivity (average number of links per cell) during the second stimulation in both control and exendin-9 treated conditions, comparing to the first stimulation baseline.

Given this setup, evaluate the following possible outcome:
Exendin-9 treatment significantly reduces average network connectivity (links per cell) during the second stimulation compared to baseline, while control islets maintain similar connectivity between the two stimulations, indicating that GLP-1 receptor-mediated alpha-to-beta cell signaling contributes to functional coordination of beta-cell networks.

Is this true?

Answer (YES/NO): NO